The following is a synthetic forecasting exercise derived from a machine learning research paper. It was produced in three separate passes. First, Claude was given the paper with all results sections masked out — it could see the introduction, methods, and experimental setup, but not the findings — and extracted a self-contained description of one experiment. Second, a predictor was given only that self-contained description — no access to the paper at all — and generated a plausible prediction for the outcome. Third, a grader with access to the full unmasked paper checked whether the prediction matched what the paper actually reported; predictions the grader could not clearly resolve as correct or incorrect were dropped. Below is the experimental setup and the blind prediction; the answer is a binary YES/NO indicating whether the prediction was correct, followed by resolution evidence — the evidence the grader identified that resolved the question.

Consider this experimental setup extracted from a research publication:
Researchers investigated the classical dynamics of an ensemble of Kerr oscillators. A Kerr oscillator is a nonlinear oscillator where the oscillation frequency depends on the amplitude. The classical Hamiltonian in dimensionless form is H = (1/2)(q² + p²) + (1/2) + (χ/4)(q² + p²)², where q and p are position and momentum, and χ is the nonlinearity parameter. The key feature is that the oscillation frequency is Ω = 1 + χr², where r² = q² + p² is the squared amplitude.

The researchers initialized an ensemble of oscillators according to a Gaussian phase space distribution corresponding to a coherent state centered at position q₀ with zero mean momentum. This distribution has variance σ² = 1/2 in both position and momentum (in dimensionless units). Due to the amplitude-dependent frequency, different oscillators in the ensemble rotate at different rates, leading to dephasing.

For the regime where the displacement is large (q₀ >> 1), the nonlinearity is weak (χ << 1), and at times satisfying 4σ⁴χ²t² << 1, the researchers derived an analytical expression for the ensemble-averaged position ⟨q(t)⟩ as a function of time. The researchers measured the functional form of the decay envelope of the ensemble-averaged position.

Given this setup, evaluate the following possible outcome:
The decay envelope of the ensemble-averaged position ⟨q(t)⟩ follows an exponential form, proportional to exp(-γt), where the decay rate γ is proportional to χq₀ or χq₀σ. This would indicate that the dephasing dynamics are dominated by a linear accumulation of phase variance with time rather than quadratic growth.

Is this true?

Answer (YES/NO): NO